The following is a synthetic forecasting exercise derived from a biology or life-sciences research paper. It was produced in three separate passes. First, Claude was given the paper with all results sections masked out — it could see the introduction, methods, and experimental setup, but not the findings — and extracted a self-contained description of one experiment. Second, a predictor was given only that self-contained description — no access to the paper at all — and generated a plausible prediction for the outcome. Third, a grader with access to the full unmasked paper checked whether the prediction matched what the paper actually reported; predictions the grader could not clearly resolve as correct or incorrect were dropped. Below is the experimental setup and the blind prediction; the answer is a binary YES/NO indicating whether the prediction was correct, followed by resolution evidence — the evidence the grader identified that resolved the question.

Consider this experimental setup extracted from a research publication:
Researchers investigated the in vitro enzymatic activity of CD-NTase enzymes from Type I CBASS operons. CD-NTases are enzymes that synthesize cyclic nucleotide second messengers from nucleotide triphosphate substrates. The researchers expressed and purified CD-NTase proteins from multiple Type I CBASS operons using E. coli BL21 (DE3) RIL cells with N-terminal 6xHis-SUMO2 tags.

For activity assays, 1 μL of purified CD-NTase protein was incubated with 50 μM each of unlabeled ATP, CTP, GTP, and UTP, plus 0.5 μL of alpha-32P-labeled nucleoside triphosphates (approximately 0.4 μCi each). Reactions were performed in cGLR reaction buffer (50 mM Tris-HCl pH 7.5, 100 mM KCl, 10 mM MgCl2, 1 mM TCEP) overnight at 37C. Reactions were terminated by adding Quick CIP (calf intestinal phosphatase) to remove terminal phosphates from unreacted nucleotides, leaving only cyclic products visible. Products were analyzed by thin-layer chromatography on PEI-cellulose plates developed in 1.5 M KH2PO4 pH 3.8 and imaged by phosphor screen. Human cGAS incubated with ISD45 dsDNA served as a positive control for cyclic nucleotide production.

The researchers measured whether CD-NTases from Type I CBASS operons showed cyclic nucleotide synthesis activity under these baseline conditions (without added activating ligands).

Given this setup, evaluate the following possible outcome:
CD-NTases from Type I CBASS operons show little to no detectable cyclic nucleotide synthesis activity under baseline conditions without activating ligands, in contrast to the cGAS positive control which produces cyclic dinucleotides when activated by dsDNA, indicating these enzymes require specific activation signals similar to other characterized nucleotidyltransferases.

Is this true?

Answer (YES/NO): NO